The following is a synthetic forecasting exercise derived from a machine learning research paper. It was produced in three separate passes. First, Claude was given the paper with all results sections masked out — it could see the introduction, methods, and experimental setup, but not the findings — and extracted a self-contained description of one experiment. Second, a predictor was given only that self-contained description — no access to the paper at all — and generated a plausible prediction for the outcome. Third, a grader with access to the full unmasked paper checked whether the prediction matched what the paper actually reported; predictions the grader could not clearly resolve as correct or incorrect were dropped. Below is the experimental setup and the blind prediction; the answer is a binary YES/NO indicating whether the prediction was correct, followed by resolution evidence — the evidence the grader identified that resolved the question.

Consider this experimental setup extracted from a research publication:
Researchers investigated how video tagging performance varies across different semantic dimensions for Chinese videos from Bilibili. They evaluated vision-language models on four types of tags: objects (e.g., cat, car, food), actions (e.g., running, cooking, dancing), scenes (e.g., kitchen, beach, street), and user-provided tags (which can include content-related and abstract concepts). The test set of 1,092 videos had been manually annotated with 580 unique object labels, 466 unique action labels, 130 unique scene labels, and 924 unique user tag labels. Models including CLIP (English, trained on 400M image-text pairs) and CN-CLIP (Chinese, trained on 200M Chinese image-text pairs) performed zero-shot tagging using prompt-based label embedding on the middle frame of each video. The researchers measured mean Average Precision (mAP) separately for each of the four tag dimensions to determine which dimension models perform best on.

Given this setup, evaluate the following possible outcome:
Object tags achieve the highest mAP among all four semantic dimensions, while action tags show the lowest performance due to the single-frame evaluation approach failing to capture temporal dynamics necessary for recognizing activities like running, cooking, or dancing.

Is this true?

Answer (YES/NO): NO